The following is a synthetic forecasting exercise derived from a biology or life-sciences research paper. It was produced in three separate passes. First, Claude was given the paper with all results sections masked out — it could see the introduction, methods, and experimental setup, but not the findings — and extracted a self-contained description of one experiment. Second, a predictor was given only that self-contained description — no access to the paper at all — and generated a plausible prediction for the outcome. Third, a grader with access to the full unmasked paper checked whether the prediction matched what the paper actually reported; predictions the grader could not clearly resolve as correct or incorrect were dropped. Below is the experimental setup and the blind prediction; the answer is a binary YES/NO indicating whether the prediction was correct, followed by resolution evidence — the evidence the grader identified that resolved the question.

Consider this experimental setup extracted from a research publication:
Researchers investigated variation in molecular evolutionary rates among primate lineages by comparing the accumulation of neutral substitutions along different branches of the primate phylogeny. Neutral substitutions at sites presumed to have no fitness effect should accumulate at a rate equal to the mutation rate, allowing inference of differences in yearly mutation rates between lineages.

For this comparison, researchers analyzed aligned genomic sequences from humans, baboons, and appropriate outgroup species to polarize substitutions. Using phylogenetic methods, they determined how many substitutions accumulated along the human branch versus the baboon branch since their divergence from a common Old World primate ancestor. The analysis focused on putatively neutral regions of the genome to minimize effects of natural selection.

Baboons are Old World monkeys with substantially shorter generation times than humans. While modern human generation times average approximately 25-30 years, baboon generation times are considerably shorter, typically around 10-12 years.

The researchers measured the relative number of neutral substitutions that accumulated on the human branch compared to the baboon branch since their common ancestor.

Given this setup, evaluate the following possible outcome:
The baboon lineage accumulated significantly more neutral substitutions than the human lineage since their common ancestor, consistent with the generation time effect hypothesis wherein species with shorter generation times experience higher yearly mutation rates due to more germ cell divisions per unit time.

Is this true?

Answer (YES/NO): YES